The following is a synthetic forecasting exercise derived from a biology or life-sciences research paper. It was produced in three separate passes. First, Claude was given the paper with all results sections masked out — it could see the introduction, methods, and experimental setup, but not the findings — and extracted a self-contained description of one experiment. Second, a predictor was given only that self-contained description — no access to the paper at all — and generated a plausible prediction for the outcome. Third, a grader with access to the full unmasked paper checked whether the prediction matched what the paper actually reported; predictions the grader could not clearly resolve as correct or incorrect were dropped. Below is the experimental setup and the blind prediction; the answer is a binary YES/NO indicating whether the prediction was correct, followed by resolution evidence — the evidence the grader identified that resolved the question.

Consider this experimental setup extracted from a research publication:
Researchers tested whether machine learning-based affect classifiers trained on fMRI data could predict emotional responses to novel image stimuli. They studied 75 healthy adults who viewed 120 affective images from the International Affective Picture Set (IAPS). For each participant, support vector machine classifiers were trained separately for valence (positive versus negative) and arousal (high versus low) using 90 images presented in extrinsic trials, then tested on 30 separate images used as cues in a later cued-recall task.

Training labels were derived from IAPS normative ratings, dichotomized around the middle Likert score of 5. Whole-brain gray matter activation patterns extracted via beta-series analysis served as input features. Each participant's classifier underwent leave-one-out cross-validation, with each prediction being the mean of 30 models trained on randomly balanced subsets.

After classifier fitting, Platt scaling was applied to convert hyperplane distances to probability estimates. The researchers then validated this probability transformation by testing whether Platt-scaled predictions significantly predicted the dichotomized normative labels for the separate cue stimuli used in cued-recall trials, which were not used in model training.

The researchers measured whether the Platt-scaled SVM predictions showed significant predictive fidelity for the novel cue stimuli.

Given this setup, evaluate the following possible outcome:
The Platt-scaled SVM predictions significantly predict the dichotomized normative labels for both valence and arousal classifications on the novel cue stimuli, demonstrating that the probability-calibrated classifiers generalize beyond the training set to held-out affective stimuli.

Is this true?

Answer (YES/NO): YES